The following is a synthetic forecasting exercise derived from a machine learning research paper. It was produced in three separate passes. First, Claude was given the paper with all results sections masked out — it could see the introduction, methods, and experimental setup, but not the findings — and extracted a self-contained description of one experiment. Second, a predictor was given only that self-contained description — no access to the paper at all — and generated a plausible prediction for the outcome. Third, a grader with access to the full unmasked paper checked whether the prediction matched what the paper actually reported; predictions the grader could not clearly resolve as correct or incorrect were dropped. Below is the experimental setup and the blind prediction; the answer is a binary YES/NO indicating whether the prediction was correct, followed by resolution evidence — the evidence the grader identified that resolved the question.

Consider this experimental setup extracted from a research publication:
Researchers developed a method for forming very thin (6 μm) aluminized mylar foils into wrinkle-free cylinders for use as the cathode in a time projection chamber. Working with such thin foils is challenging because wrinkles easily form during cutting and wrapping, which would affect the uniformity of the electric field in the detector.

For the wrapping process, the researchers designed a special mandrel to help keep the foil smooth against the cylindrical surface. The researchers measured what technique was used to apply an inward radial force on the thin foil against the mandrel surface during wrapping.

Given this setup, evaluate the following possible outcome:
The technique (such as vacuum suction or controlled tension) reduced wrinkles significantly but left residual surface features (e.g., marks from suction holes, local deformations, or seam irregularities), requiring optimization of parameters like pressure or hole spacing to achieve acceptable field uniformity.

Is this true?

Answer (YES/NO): NO